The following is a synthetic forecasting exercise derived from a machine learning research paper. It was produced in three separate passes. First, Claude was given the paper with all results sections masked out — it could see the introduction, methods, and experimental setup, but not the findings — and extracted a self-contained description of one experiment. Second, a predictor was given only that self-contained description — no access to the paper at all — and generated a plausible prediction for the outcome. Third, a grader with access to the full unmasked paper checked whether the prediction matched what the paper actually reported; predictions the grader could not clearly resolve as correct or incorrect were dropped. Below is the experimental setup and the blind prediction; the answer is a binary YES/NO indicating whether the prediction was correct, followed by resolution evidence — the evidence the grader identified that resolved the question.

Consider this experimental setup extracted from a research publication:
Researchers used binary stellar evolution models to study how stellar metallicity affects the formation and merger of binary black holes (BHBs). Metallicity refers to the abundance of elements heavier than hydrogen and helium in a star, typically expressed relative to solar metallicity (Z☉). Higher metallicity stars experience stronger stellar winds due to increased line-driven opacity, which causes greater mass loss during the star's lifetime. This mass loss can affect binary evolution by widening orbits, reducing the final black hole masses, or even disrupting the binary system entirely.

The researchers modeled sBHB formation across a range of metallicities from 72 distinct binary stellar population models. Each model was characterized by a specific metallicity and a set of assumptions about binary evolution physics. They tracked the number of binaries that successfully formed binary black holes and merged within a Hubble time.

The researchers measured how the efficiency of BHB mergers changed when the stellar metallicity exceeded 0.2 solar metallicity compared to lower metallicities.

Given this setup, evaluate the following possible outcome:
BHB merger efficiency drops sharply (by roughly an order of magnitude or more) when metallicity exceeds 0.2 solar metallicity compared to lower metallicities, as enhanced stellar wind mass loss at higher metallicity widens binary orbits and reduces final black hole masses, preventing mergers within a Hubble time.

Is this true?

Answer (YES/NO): YES